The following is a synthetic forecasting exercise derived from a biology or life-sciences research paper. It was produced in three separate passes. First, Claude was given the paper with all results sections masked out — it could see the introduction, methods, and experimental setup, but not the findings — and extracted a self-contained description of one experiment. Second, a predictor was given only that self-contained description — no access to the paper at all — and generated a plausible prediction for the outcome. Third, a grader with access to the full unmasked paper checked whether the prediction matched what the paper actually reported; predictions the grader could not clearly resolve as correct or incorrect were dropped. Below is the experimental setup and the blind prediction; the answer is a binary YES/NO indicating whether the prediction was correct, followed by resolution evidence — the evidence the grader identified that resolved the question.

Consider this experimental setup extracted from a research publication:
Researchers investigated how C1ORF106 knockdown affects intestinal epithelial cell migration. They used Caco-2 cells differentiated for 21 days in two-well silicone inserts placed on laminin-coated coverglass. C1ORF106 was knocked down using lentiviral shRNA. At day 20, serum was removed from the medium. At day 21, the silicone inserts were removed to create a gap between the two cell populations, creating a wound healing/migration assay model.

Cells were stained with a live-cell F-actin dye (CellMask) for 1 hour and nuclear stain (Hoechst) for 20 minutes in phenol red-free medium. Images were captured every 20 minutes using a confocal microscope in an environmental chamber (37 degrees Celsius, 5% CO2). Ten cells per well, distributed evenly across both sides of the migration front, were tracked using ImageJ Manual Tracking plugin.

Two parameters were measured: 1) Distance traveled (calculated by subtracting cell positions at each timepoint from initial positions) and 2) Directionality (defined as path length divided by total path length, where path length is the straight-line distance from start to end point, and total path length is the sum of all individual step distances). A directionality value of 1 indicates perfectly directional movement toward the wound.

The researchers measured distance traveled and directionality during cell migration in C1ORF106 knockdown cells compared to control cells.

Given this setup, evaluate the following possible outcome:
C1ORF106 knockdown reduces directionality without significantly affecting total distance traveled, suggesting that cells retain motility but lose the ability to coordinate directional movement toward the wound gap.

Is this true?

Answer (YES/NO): NO